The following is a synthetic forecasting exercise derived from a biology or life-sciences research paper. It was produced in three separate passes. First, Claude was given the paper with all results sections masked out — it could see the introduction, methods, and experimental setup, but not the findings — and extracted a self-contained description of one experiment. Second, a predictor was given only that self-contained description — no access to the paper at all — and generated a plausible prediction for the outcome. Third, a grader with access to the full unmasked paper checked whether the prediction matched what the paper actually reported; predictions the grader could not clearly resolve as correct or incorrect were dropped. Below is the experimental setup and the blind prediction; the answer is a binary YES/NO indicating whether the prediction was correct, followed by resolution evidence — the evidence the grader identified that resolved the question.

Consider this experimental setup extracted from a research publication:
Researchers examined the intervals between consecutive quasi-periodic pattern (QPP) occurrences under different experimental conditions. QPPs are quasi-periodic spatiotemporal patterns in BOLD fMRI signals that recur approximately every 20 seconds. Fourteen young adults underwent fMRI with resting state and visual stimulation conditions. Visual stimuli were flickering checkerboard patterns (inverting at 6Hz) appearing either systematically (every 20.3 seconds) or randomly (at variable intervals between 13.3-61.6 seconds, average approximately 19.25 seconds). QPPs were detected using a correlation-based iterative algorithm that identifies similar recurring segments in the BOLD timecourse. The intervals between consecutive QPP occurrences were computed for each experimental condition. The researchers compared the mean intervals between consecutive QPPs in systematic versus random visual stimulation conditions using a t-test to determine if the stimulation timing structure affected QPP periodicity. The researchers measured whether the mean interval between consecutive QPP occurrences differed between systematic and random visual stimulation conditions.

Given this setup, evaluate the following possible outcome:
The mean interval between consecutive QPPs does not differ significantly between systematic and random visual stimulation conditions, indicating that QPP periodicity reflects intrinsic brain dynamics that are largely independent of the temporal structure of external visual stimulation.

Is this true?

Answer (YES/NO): NO